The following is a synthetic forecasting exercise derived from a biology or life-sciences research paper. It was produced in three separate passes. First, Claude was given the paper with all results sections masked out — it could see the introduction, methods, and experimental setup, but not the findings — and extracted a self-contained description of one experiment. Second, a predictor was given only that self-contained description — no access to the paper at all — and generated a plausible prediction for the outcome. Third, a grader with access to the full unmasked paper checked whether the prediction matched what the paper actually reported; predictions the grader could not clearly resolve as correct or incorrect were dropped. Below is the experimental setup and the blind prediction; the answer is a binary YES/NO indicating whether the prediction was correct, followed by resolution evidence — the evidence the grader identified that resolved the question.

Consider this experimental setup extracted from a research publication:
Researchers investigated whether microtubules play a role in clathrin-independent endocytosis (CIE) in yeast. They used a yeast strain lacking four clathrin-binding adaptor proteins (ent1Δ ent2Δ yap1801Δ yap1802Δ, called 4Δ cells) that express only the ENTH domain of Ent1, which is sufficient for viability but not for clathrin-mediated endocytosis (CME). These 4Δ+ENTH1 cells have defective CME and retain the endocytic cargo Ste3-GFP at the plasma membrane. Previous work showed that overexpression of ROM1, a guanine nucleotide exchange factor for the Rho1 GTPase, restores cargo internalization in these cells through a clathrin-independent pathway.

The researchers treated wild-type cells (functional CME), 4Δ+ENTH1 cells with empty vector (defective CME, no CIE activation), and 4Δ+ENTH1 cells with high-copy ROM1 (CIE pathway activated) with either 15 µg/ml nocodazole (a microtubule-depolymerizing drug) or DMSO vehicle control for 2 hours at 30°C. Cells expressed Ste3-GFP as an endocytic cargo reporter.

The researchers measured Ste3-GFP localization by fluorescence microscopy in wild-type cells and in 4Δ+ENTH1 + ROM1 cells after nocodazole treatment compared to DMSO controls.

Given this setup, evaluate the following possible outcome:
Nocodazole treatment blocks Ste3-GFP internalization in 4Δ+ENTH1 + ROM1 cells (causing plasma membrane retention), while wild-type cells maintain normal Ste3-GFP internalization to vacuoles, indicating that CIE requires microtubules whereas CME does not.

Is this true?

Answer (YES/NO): NO